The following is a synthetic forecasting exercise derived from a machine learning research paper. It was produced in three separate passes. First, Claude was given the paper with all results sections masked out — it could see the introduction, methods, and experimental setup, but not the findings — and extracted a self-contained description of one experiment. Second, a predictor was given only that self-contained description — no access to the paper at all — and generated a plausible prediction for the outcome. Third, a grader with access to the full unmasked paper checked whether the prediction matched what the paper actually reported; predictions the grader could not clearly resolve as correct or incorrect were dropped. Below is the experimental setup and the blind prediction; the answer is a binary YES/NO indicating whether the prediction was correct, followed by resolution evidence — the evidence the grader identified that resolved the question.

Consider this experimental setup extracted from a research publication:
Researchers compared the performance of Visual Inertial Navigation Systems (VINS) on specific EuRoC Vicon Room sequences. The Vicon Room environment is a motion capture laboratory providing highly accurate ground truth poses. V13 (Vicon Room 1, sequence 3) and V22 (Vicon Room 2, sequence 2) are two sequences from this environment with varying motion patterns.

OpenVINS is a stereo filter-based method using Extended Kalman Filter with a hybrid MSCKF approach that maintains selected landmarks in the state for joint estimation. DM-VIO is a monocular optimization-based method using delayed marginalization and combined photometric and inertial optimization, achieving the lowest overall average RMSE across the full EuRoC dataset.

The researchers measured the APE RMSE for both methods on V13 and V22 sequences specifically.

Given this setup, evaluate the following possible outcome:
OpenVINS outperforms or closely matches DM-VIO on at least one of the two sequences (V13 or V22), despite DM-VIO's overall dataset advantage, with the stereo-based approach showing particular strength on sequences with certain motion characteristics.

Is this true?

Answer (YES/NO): YES